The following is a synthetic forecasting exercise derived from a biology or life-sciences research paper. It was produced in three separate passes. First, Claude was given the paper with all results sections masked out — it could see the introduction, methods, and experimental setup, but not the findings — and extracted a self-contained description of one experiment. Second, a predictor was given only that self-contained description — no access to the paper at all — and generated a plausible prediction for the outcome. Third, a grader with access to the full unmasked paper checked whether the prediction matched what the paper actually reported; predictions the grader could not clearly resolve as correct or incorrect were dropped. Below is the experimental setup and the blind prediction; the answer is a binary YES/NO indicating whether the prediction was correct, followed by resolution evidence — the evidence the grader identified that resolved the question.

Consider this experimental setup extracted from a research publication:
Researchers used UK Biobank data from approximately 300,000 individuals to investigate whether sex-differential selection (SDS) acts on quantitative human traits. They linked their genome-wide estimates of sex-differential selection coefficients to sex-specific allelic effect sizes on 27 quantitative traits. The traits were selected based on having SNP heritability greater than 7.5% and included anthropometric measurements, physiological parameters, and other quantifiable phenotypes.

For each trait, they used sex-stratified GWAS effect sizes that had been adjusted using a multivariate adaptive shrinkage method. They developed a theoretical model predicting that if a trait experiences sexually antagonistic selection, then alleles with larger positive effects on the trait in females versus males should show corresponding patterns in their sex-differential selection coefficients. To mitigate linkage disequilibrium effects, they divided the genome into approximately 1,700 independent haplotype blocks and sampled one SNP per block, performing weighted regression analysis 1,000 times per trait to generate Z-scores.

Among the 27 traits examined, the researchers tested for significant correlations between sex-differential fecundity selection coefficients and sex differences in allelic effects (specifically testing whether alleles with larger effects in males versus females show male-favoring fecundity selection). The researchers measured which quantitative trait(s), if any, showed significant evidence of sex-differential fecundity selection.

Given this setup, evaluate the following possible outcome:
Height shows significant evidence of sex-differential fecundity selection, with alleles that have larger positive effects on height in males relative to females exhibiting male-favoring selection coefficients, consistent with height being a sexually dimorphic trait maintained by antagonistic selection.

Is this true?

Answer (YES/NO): NO